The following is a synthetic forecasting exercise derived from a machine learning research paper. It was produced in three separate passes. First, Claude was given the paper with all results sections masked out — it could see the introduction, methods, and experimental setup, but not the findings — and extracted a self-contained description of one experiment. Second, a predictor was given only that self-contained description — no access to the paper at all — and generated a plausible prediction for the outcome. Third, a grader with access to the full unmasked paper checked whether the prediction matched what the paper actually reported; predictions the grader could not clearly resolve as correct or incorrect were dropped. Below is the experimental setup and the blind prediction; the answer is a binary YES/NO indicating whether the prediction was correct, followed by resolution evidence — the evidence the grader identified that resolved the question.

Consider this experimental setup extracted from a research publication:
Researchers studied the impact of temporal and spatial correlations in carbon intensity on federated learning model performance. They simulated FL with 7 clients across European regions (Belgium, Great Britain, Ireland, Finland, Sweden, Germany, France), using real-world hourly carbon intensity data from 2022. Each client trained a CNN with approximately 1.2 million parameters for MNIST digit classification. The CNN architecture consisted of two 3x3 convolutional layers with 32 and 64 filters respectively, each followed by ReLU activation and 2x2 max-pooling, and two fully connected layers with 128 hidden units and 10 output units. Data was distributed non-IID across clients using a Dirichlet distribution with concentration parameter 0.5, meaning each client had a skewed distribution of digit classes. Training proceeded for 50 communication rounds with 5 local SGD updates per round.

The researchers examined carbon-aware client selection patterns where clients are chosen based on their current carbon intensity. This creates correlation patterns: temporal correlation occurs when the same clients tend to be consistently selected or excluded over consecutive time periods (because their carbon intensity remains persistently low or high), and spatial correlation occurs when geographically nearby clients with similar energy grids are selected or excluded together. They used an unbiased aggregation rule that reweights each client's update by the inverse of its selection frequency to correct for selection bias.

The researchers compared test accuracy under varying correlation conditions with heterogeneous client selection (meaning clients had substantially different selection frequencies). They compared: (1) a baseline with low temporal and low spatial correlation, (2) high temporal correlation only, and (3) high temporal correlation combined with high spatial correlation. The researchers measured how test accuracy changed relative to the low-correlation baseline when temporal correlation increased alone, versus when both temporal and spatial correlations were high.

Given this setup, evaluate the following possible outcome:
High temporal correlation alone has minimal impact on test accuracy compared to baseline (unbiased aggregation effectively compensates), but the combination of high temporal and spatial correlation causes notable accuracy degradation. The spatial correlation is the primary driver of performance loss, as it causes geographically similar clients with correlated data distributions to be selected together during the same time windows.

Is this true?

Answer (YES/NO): NO